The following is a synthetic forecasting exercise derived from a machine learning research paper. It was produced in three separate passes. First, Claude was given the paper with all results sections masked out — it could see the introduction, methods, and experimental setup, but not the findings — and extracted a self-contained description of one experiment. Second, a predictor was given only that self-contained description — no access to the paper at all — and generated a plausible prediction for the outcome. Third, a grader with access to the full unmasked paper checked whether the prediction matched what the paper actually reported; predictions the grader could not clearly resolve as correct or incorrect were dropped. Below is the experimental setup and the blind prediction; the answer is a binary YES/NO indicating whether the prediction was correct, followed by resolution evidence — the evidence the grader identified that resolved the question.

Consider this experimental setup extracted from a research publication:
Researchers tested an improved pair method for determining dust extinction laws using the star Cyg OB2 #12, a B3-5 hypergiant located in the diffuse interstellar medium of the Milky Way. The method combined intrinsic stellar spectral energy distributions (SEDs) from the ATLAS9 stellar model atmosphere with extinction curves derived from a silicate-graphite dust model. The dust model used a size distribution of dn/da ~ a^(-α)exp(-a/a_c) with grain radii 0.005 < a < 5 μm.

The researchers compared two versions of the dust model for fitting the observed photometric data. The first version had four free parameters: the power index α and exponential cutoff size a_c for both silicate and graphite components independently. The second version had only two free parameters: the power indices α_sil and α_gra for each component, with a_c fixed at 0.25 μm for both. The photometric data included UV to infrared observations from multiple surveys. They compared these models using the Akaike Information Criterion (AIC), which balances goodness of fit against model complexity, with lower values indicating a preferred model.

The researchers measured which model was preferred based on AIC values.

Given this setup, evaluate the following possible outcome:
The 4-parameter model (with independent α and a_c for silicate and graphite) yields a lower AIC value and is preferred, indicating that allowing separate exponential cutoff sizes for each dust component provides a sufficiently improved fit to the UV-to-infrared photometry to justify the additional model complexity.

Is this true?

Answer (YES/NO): NO